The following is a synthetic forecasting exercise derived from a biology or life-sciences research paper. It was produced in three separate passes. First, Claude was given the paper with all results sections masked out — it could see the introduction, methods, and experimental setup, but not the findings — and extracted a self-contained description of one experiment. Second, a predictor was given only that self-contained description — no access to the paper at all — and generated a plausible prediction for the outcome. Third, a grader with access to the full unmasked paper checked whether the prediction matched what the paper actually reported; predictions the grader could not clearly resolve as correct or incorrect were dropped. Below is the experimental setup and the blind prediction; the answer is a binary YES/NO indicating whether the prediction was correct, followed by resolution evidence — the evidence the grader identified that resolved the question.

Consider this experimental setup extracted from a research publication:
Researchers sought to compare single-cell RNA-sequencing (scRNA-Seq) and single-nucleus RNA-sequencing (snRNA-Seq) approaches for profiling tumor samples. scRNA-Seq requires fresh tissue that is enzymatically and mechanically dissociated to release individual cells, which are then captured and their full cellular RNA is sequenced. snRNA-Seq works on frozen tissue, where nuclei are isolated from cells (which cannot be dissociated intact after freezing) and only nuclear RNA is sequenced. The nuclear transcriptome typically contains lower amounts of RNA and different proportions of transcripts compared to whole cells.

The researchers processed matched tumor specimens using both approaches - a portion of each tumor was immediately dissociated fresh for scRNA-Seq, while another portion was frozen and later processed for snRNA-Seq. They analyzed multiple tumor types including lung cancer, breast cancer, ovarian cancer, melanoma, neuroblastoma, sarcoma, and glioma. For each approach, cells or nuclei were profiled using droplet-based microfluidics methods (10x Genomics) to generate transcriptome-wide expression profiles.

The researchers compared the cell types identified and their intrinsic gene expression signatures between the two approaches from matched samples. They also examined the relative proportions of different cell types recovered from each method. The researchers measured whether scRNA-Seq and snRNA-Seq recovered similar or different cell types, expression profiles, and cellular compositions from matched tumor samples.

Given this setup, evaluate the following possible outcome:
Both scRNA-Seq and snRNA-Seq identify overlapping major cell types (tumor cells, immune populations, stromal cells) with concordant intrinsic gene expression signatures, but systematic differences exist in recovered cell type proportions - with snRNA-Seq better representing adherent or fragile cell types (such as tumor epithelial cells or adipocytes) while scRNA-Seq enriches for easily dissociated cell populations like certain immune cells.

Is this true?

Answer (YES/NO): YES